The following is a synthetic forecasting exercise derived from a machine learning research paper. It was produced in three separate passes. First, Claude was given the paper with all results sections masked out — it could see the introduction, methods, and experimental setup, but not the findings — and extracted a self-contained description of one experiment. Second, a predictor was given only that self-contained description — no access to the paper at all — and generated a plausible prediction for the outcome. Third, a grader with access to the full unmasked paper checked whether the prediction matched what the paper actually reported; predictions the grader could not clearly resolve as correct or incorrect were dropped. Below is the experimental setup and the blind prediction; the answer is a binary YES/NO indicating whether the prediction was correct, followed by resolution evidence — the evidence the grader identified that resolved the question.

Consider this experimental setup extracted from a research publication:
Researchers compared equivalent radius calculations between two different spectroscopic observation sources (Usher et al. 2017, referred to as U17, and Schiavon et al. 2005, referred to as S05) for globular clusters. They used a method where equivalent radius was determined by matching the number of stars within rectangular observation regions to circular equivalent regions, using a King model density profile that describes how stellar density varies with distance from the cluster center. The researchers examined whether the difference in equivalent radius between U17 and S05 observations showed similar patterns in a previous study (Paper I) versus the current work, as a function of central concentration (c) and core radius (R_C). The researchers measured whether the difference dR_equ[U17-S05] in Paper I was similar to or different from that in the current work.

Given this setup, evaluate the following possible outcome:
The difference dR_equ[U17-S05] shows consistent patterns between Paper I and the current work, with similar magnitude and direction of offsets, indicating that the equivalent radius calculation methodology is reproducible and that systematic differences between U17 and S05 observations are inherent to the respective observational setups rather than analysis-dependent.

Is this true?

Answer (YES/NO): YES